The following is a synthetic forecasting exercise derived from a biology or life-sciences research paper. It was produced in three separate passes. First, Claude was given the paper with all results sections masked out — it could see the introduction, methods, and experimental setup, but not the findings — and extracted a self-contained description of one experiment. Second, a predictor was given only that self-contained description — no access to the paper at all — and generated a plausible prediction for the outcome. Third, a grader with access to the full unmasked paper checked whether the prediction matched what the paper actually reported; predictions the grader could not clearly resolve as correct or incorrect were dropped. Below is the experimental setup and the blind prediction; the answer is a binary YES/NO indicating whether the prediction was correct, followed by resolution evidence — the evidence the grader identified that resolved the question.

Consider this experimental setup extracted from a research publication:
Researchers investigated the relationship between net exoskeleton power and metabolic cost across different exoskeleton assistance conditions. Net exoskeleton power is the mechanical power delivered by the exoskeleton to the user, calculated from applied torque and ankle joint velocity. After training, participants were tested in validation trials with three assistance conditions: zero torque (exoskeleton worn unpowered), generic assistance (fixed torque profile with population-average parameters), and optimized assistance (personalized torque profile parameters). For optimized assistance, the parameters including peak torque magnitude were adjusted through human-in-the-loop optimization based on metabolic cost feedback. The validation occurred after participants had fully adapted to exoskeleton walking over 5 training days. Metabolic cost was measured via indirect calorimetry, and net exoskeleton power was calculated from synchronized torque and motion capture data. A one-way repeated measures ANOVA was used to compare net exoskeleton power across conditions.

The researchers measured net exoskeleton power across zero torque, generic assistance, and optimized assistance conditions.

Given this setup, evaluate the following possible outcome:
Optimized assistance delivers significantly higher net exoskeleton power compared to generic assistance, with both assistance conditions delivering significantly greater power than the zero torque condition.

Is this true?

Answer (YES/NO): NO